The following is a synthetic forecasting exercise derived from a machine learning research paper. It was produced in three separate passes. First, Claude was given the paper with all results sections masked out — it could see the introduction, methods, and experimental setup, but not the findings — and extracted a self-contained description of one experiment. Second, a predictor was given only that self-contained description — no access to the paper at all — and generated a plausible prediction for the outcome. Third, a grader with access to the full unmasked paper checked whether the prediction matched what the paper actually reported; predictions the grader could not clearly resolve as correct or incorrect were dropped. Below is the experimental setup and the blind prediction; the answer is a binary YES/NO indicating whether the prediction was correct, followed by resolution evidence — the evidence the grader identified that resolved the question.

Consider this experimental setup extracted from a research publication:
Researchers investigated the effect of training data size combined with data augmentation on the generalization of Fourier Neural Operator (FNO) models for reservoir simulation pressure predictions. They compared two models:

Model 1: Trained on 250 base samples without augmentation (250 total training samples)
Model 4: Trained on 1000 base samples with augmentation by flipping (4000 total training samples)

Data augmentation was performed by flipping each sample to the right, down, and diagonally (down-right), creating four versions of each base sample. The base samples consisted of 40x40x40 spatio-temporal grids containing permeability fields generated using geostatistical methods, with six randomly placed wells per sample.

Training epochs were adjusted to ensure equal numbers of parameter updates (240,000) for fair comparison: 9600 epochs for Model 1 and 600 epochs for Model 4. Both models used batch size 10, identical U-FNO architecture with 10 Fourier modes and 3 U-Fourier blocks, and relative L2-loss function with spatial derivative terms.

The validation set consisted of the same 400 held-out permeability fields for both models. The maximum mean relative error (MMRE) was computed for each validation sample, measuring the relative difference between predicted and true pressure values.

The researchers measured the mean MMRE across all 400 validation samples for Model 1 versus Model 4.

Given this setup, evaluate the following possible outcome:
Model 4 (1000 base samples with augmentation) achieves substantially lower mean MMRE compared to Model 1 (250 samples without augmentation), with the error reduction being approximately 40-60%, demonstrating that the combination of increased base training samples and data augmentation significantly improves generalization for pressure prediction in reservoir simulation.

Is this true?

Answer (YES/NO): NO